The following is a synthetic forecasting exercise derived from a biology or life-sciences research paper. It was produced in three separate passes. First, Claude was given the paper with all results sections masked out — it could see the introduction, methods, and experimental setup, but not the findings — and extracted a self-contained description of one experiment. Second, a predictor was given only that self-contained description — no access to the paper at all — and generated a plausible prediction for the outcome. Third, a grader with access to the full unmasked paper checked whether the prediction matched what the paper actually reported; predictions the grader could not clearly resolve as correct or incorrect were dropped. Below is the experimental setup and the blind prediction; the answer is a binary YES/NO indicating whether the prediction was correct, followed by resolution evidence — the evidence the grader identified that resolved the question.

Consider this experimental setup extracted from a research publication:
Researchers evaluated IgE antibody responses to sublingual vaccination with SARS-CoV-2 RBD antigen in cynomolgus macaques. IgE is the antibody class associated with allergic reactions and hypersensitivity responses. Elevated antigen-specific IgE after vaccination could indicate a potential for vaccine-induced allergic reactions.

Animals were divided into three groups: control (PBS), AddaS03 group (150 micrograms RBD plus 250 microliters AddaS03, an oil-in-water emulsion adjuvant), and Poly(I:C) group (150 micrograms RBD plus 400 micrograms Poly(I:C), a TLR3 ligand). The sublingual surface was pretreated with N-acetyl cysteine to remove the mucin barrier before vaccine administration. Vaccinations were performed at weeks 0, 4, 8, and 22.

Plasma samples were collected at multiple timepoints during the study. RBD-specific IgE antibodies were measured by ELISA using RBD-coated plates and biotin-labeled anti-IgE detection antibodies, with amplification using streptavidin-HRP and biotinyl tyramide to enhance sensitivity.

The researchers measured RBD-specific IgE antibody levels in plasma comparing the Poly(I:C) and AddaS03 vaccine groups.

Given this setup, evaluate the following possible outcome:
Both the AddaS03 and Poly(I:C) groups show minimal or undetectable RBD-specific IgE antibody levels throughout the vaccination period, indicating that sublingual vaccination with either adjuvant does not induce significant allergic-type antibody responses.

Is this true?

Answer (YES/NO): YES